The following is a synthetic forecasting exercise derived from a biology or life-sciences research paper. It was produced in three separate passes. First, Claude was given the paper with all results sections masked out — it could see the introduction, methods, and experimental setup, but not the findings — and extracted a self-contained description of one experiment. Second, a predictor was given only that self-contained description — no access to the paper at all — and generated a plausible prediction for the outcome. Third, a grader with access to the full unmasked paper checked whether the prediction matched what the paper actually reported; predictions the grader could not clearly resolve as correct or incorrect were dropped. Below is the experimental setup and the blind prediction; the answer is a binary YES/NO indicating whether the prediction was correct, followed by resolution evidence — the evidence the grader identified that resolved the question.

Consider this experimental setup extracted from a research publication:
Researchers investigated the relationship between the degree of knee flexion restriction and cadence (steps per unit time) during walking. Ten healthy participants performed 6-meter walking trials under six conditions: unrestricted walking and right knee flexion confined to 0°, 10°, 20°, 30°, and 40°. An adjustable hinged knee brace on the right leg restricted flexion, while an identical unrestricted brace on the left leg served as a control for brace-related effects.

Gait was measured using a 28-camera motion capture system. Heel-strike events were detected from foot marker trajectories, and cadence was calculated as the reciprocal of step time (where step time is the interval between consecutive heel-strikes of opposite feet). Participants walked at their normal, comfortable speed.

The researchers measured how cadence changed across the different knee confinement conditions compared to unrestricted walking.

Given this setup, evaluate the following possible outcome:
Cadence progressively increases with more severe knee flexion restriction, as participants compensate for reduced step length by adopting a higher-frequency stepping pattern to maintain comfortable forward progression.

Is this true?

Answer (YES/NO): NO